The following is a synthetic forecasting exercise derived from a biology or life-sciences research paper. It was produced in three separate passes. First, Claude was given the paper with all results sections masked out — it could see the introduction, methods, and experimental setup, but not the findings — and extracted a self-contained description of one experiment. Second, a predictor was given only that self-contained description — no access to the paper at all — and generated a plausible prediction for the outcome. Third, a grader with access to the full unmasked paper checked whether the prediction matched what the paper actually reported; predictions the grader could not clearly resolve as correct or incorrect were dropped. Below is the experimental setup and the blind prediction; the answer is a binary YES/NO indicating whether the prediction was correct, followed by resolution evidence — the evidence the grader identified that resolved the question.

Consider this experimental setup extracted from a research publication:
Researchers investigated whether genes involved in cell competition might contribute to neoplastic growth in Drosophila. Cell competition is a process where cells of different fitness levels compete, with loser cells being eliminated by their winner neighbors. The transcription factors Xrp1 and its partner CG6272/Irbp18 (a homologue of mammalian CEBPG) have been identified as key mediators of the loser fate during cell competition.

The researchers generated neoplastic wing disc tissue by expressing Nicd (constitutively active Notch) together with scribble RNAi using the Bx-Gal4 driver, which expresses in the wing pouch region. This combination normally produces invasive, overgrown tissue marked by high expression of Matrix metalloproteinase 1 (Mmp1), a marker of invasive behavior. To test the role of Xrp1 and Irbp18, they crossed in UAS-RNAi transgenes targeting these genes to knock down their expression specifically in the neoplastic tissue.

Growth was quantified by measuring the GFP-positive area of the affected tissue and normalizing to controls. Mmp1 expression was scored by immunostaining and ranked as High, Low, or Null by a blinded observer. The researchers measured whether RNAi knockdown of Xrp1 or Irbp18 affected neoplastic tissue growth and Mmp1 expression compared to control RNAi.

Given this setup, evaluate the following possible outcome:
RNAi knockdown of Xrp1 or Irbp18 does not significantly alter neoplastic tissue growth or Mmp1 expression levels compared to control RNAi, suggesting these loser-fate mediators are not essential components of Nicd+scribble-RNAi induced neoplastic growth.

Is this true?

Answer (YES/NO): NO